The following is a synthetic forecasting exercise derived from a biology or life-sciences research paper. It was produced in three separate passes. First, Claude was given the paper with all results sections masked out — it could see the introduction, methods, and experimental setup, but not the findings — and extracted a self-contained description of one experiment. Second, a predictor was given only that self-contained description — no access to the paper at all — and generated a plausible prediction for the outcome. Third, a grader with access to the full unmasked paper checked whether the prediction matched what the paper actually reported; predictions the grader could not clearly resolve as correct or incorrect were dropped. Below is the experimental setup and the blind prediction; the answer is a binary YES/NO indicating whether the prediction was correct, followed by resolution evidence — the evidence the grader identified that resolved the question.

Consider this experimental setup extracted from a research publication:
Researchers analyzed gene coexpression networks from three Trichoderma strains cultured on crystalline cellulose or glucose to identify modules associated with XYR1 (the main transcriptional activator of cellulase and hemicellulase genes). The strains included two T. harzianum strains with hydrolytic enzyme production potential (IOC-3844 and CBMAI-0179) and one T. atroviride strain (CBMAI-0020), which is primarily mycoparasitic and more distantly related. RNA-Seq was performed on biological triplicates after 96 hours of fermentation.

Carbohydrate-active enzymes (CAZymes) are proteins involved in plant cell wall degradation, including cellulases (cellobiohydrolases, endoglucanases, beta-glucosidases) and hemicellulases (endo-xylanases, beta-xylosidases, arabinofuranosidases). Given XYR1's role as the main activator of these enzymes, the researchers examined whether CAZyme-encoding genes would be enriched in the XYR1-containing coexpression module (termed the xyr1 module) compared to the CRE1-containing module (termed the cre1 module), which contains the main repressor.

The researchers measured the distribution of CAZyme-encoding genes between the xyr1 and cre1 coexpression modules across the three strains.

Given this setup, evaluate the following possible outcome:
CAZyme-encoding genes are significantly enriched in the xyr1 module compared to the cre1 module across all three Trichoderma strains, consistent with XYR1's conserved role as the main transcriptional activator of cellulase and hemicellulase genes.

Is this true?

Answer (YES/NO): NO